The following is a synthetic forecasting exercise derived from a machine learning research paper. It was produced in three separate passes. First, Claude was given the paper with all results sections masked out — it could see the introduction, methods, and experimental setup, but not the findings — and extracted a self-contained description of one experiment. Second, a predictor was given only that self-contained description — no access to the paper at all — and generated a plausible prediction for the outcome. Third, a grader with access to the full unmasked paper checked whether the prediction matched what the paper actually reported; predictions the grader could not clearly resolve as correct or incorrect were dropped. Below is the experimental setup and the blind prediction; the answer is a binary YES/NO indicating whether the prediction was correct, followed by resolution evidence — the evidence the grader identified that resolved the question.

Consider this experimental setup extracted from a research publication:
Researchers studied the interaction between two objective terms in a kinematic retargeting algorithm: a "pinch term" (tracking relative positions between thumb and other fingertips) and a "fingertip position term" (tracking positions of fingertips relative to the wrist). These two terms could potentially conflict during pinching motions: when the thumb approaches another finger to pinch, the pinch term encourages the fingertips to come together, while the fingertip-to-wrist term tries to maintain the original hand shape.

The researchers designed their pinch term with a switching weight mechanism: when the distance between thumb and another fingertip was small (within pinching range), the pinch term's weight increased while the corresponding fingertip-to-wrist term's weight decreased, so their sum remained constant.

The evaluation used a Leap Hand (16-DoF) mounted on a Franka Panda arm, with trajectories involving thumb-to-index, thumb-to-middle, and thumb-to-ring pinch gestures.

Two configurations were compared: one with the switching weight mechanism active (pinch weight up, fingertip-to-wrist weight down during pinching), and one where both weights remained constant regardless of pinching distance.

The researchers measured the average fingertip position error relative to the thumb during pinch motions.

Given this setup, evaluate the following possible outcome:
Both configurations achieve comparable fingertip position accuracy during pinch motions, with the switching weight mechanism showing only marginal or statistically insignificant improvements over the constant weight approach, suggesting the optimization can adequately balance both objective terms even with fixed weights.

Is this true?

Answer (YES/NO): NO